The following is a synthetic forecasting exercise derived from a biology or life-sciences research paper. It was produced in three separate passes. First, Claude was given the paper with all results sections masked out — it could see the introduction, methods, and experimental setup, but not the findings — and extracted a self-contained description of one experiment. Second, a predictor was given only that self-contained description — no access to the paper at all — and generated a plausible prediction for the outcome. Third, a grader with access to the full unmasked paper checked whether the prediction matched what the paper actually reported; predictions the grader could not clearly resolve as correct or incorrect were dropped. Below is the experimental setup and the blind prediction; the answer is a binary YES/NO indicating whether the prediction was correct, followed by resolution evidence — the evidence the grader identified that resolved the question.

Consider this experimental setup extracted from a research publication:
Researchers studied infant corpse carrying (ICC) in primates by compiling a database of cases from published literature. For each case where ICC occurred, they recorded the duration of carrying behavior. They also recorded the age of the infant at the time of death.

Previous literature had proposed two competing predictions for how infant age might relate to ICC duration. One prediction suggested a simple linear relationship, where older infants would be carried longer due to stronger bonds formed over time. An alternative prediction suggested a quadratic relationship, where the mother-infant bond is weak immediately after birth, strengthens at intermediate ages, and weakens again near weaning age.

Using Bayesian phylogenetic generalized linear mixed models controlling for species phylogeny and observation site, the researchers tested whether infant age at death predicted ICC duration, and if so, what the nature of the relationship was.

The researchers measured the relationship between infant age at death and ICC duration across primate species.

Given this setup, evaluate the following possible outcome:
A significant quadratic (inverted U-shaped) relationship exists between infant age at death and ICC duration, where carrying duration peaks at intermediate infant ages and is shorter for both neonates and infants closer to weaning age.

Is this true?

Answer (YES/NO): NO